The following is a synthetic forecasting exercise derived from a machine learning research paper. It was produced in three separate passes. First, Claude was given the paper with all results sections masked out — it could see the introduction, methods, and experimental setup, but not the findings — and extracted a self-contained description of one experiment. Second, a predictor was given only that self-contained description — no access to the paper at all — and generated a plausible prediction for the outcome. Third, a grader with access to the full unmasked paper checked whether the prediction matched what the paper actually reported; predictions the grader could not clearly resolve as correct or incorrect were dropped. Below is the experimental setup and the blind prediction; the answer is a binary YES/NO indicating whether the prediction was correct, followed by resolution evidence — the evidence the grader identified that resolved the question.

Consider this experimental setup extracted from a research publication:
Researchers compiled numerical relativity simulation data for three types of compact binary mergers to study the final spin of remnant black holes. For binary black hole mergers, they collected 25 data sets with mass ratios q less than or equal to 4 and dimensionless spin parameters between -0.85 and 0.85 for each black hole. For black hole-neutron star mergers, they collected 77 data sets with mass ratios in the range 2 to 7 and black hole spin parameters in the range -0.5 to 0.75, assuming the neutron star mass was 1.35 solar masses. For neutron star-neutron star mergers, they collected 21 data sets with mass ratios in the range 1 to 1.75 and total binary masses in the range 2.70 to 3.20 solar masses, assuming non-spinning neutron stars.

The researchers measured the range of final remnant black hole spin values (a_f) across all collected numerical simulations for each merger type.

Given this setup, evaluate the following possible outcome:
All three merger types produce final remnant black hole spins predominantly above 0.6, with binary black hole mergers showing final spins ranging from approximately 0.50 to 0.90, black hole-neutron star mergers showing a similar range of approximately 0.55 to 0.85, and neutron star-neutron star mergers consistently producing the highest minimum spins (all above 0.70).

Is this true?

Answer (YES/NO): NO